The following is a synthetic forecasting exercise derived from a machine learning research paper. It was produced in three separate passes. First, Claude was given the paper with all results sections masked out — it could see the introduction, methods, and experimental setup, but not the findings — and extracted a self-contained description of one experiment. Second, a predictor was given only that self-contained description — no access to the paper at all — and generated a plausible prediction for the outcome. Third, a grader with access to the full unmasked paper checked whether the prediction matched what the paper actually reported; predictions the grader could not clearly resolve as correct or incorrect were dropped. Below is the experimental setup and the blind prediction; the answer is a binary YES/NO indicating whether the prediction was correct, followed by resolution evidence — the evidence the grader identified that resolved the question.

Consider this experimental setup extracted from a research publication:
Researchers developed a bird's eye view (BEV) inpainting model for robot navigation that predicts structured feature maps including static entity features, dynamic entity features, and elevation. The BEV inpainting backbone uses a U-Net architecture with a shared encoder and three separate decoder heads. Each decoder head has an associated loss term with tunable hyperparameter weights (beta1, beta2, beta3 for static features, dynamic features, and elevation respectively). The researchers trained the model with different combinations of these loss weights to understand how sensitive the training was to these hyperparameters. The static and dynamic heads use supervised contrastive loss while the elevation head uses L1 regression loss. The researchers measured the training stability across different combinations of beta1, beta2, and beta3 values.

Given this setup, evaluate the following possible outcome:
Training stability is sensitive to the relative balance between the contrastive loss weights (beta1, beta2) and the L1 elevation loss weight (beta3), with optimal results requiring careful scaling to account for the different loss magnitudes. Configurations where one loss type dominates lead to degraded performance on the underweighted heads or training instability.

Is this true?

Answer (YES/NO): NO